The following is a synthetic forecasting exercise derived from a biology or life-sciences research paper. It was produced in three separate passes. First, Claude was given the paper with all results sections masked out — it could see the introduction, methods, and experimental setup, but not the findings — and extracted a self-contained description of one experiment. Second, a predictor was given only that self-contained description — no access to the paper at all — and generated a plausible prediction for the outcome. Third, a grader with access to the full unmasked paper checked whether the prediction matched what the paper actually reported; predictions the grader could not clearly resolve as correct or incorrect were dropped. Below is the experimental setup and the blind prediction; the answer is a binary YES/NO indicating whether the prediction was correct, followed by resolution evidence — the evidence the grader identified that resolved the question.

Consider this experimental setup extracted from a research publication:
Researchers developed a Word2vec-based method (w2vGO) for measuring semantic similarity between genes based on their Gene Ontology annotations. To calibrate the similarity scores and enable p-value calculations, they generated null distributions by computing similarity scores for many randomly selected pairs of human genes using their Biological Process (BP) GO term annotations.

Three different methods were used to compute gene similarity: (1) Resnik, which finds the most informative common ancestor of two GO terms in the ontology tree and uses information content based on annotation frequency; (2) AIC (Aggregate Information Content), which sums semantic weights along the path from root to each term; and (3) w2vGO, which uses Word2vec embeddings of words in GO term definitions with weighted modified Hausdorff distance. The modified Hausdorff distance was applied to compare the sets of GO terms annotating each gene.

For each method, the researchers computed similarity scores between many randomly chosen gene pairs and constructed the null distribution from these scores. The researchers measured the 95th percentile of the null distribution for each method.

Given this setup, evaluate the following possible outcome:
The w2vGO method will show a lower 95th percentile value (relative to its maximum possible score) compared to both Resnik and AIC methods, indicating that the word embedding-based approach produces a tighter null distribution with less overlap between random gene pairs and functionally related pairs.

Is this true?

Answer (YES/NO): NO